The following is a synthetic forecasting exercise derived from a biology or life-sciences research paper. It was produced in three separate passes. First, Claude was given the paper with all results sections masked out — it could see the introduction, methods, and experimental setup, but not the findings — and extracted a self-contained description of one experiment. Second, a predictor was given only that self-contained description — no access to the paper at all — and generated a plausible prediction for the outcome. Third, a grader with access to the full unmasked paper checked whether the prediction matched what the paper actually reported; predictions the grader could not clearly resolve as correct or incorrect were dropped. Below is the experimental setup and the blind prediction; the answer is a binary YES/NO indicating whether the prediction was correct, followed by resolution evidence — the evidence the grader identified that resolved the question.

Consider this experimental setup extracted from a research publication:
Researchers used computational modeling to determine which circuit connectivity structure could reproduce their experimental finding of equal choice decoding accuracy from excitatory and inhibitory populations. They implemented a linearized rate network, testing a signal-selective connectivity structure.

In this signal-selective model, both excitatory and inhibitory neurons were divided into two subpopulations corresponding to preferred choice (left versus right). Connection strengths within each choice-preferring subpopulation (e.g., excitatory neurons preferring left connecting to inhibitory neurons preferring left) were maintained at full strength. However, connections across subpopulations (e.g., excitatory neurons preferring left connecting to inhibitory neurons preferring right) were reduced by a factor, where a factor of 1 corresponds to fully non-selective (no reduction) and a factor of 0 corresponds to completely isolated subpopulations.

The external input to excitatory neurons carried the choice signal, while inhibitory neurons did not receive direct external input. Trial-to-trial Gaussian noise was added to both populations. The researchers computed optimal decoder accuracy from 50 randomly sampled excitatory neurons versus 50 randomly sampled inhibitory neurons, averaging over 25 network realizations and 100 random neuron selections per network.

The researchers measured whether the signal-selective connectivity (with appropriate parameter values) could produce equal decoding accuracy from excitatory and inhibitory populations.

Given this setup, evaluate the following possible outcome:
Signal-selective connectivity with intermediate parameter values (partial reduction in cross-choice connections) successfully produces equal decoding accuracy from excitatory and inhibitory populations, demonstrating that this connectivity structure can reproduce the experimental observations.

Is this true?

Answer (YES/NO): YES